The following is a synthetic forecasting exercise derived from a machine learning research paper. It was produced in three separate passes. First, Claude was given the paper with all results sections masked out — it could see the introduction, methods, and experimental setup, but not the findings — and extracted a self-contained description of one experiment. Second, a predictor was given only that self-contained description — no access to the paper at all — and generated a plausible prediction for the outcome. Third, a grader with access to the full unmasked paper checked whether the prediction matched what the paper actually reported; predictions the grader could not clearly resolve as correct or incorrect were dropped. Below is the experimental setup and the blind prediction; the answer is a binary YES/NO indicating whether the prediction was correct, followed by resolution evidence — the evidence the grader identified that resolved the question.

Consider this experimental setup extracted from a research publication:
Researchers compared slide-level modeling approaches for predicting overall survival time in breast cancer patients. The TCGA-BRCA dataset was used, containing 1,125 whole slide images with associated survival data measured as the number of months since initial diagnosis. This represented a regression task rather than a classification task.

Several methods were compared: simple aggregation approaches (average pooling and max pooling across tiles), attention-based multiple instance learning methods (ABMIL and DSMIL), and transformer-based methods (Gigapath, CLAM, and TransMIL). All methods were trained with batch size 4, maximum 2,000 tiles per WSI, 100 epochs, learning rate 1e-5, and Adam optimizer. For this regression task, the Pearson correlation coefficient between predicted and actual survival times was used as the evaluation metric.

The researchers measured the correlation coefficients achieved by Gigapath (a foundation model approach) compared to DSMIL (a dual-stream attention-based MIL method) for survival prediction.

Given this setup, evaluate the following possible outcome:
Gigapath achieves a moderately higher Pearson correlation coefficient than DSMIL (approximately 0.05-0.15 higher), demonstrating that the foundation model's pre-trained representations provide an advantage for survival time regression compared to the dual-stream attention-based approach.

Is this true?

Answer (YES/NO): NO